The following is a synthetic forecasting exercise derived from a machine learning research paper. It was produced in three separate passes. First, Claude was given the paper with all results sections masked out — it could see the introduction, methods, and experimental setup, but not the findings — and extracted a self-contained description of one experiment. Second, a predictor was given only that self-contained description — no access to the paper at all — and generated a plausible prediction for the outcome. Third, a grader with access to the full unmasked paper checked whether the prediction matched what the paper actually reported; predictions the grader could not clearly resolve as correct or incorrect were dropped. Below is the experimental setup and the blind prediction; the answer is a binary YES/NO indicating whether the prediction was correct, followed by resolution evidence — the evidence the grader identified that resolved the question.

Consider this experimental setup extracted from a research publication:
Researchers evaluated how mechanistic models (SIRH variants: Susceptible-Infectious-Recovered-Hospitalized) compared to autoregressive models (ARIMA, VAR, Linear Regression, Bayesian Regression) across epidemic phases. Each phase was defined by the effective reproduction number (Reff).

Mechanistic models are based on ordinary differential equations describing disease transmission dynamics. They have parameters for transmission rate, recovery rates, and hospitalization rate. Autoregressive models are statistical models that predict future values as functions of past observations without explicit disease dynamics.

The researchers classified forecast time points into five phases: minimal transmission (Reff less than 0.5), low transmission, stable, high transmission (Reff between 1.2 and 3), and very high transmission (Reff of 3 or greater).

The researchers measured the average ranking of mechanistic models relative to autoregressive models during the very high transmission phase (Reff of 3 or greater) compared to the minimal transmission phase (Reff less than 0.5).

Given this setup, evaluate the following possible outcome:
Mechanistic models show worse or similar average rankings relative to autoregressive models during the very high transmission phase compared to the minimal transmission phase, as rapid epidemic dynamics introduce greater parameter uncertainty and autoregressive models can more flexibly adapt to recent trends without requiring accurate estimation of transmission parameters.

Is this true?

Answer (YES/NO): YES